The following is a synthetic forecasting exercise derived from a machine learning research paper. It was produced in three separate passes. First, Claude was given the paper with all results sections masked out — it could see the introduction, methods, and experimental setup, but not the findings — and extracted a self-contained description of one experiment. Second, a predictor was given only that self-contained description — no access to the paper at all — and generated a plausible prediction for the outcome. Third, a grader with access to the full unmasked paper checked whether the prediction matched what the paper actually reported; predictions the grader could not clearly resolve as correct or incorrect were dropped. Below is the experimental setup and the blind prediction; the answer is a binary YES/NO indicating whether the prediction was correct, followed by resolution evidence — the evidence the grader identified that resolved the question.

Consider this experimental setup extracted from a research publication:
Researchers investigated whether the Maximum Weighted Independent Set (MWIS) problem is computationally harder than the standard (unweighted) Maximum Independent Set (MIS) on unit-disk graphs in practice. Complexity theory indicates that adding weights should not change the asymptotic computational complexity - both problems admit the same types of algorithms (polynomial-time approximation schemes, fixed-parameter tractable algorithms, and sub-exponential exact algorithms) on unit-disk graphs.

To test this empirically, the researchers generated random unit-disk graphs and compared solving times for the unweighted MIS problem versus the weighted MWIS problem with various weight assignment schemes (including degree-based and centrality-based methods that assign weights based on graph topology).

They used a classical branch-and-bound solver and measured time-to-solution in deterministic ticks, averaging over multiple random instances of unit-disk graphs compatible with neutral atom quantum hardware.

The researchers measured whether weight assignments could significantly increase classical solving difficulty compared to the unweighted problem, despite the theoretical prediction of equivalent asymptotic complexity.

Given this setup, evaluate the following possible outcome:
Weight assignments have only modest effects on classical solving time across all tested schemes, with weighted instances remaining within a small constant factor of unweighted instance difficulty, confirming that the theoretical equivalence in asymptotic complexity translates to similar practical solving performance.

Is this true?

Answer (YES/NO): NO